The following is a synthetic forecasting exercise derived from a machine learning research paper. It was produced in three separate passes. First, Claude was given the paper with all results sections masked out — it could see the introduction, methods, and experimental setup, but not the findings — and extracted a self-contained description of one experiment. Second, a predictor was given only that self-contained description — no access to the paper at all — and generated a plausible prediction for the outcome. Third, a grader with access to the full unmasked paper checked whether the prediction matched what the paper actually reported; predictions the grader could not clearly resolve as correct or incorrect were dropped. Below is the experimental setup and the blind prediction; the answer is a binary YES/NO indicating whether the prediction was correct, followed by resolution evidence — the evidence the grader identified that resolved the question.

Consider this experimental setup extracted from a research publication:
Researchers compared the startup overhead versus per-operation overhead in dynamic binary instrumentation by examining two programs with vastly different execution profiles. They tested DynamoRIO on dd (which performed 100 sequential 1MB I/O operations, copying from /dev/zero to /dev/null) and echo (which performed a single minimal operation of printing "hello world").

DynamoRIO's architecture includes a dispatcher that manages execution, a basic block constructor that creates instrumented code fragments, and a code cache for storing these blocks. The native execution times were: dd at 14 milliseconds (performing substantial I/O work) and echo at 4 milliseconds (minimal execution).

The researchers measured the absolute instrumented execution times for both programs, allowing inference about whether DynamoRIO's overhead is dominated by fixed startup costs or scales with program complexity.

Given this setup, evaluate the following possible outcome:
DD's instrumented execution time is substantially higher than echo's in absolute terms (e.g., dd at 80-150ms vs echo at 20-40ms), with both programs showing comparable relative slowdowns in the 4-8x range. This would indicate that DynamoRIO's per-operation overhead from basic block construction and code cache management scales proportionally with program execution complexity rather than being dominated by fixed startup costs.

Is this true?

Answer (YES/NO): NO